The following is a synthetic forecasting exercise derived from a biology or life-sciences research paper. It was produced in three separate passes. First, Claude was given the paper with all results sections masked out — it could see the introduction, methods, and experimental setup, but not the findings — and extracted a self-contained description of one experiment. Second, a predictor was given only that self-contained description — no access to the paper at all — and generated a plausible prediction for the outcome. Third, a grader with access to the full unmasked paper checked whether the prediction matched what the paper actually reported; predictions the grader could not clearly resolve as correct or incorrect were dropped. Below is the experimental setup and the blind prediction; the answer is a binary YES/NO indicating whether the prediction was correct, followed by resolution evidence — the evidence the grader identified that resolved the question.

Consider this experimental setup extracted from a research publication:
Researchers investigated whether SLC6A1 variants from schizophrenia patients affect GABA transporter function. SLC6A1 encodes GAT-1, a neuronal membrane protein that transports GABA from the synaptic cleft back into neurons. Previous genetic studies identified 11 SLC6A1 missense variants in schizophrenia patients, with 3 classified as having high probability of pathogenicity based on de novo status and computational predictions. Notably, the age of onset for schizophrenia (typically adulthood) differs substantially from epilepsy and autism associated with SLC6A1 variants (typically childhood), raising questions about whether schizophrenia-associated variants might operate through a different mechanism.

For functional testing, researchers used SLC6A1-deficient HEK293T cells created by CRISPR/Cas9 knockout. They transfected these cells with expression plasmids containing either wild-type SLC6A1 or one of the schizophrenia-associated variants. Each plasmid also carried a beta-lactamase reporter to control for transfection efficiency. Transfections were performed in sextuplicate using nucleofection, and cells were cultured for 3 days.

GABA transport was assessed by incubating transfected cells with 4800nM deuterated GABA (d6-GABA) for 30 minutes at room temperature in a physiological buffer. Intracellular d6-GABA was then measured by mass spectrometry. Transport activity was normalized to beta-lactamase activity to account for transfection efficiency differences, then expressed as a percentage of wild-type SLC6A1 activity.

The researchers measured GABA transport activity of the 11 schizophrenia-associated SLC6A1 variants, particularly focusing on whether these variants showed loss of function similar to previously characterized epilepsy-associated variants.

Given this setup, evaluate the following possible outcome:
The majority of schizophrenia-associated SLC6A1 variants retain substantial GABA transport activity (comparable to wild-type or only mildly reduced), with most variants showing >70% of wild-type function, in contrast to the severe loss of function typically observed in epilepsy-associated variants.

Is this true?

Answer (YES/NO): NO